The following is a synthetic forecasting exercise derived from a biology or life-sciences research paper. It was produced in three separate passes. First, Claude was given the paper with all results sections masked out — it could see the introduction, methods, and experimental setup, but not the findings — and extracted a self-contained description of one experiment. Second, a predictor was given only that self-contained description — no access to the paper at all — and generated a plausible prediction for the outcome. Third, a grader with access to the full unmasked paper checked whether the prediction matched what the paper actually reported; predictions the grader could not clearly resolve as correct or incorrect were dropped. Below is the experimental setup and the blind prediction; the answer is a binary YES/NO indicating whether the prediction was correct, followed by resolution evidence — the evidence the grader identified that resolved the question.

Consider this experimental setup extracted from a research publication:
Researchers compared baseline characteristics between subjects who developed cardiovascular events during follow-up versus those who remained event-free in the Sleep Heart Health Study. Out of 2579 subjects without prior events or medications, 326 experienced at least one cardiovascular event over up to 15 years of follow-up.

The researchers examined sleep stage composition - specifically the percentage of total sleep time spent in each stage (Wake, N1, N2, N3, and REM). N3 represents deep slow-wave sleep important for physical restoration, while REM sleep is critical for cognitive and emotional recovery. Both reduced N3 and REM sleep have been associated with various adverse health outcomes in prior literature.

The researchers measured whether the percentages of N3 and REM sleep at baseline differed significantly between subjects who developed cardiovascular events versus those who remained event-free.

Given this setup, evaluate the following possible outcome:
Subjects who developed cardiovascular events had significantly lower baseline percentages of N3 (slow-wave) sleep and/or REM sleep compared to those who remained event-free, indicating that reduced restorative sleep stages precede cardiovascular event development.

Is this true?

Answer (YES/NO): YES